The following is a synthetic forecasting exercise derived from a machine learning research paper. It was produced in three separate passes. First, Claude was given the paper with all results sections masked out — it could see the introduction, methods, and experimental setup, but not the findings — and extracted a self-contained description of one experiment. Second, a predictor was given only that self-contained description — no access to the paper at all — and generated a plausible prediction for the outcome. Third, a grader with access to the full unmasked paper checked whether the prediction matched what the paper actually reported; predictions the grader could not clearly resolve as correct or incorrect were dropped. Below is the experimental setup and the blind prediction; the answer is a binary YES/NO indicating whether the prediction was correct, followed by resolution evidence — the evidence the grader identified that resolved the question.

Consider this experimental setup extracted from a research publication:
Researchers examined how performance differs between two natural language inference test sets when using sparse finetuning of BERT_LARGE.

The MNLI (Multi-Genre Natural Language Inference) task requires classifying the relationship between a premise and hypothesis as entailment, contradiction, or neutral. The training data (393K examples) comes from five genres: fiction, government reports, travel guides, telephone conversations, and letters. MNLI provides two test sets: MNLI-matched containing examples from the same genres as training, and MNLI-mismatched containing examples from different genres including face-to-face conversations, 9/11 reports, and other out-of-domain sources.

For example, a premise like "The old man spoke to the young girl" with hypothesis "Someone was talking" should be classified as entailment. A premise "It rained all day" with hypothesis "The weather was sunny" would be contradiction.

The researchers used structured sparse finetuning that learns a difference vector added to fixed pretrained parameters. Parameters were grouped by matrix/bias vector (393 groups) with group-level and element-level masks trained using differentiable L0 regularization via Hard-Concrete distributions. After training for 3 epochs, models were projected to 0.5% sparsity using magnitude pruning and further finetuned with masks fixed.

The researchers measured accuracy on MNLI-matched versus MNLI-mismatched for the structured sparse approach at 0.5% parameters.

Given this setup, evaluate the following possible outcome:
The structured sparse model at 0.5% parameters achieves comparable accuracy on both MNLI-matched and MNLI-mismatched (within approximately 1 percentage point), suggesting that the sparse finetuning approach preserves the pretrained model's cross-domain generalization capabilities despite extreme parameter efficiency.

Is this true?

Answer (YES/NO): YES